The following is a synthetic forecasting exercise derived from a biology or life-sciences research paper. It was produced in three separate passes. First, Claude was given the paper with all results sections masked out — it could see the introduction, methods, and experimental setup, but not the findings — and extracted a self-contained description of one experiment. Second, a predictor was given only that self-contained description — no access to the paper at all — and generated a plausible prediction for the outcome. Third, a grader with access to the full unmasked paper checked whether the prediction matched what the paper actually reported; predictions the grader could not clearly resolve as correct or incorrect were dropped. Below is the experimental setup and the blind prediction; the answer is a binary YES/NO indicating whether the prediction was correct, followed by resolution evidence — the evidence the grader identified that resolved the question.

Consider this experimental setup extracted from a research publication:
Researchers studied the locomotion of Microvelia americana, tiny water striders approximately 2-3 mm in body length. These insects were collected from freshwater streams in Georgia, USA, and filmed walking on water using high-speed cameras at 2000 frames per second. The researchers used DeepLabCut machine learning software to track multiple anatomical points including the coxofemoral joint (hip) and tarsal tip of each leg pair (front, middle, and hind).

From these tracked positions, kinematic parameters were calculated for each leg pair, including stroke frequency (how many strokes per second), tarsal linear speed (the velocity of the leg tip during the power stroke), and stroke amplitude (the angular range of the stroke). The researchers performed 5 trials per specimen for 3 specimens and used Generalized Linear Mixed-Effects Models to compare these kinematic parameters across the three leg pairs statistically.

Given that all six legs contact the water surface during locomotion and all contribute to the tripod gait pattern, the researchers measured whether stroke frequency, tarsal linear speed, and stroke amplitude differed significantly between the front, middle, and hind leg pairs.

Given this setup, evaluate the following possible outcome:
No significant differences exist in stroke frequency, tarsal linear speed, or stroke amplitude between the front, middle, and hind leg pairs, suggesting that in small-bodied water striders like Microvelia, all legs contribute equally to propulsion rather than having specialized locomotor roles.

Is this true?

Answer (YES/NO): NO